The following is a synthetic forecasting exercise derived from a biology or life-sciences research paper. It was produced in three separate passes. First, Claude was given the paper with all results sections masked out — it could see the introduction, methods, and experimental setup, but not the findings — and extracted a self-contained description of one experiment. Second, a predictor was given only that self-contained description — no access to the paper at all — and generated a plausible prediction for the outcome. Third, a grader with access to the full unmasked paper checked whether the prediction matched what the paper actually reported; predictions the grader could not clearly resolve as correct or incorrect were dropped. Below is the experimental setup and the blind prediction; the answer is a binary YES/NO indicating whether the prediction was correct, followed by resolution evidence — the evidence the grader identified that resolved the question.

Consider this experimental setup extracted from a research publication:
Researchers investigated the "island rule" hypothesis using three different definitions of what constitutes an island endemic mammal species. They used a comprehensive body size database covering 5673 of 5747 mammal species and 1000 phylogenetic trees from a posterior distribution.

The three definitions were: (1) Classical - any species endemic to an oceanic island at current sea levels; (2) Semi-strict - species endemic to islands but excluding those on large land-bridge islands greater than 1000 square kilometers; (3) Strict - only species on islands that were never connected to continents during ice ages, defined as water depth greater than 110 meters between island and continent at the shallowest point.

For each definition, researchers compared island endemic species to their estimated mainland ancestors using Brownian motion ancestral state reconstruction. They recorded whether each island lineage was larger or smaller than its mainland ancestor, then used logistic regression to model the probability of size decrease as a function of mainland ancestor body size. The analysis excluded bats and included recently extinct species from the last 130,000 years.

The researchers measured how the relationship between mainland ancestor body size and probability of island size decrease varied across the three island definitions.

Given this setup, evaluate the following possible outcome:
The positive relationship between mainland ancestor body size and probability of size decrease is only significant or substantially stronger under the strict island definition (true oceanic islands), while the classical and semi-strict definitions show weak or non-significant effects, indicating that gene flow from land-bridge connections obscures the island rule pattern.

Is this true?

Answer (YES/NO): NO